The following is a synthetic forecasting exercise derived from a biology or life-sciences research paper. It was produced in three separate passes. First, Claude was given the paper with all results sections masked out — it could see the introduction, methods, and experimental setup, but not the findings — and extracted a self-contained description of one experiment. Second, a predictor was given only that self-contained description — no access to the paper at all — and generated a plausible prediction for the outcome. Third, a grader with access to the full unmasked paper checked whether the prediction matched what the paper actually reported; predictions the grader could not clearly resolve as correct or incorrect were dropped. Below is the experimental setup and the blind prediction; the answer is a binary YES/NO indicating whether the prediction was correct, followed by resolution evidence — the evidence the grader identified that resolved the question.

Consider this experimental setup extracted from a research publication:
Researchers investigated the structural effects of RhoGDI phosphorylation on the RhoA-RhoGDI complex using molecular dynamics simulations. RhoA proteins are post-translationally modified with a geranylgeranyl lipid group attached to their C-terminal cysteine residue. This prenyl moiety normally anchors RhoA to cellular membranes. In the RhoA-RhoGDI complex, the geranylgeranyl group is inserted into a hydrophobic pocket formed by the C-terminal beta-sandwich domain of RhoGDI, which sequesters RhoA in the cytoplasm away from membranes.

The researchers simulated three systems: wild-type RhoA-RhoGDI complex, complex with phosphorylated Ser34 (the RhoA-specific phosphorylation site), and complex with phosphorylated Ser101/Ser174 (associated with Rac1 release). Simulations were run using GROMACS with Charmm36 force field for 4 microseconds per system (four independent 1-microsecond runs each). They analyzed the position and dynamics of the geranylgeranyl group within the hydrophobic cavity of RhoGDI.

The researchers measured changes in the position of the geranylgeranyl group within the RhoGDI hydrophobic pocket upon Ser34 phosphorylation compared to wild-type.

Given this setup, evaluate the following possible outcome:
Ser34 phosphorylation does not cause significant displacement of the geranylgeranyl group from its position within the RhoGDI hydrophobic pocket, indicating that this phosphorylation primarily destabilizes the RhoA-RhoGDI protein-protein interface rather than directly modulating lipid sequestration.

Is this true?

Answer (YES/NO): NO